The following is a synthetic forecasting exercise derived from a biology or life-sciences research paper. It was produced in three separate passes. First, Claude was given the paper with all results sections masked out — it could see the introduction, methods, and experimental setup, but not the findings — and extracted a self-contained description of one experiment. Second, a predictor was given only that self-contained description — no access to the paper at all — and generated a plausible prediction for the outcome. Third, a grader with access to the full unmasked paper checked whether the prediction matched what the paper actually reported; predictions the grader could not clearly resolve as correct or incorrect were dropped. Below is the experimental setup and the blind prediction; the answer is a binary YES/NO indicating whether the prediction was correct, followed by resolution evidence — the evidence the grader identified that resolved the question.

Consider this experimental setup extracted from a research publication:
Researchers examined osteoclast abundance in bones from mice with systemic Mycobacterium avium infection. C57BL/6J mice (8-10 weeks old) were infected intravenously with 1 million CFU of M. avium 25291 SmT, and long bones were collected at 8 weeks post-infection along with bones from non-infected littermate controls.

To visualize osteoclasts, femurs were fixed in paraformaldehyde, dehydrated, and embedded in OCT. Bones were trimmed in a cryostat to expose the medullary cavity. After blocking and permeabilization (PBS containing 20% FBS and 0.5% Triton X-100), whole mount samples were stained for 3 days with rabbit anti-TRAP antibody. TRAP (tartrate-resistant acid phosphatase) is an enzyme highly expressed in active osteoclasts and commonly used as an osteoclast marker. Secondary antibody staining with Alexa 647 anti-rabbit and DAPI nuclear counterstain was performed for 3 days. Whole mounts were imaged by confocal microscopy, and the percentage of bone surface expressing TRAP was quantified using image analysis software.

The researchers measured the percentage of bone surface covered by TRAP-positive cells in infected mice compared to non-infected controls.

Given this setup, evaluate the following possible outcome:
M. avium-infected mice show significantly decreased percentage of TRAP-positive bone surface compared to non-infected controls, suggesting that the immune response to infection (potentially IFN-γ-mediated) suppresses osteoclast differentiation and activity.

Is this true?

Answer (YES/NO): NO